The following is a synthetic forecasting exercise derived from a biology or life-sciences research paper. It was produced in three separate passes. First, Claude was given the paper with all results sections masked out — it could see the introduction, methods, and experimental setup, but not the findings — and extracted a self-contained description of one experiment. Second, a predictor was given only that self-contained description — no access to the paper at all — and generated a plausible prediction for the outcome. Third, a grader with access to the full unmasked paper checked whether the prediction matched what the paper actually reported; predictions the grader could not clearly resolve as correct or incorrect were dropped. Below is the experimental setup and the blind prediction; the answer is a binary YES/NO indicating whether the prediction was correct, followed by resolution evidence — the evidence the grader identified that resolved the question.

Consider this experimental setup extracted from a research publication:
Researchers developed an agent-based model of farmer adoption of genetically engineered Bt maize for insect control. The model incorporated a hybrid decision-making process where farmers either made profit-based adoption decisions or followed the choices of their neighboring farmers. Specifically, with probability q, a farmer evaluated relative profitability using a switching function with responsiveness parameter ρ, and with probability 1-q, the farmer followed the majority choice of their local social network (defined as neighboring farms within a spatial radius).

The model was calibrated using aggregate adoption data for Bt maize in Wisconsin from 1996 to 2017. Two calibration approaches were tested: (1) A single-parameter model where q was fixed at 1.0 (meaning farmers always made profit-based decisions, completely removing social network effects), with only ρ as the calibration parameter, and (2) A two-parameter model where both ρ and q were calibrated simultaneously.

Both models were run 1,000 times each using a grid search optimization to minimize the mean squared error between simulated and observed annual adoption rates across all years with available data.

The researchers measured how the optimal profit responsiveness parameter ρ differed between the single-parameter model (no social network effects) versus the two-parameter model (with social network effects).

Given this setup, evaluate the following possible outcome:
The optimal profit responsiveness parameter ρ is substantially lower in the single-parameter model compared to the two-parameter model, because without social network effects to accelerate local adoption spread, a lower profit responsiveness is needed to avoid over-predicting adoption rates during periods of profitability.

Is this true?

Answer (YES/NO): YES